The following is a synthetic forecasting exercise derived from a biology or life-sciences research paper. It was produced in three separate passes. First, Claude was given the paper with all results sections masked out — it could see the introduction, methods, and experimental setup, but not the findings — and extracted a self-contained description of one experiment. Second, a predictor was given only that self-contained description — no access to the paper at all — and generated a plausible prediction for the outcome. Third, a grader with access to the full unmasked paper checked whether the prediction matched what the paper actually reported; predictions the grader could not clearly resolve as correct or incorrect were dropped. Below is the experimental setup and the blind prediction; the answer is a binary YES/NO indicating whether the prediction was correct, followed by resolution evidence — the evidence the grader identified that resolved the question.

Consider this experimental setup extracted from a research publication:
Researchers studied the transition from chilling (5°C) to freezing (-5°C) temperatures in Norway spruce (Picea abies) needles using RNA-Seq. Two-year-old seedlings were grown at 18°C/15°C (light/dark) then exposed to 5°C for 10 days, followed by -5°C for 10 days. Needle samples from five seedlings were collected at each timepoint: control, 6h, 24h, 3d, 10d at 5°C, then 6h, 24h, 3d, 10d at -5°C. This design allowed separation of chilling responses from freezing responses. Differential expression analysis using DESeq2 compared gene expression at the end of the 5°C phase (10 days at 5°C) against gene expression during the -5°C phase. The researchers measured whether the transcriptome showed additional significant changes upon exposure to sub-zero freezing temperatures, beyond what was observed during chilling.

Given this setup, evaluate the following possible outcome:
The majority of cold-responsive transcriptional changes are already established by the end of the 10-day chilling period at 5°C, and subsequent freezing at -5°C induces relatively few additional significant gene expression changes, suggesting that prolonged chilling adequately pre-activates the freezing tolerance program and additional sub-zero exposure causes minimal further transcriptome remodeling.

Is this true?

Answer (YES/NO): YES